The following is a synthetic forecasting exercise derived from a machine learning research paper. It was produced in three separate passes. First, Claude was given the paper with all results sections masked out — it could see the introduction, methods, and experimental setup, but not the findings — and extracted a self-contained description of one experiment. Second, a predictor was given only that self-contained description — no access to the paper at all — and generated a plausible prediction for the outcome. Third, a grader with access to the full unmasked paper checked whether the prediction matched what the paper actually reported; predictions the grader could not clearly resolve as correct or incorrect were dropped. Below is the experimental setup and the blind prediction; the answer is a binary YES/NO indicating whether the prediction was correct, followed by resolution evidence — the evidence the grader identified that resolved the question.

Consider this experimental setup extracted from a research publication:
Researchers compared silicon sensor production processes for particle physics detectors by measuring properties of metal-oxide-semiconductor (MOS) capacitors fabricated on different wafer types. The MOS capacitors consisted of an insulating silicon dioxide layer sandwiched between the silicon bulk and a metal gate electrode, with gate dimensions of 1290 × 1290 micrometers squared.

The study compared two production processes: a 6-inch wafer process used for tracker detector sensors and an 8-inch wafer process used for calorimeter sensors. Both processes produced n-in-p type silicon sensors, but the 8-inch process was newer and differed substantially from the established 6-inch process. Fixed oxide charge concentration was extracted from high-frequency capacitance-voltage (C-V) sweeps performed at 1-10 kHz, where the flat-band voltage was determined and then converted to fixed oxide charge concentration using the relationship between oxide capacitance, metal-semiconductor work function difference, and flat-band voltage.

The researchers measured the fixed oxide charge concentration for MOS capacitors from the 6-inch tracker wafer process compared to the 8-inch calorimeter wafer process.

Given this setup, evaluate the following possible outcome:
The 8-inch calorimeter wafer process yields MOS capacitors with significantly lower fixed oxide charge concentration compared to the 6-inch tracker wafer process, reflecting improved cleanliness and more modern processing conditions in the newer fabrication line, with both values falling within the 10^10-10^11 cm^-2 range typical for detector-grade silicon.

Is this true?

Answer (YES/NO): NO